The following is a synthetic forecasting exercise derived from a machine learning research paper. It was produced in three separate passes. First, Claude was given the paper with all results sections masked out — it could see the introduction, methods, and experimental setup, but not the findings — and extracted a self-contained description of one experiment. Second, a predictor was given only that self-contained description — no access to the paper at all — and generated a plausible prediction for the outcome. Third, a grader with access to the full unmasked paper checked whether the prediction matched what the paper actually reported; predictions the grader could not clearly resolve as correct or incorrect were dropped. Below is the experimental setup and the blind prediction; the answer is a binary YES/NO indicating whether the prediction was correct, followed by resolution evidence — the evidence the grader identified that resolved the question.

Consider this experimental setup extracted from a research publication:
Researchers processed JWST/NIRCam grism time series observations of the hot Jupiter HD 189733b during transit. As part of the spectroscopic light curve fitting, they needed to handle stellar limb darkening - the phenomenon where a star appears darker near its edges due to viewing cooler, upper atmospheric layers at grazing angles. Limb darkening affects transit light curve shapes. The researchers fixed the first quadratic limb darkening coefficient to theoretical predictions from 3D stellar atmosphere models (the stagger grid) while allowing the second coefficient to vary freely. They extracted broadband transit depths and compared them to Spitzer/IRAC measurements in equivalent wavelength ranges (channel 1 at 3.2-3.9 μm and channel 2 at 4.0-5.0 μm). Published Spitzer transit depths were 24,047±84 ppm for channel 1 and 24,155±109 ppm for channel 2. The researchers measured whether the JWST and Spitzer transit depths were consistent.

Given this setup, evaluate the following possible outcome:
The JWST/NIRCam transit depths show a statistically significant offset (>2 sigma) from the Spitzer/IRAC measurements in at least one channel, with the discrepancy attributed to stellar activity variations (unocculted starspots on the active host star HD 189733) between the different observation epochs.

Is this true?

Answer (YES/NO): NO